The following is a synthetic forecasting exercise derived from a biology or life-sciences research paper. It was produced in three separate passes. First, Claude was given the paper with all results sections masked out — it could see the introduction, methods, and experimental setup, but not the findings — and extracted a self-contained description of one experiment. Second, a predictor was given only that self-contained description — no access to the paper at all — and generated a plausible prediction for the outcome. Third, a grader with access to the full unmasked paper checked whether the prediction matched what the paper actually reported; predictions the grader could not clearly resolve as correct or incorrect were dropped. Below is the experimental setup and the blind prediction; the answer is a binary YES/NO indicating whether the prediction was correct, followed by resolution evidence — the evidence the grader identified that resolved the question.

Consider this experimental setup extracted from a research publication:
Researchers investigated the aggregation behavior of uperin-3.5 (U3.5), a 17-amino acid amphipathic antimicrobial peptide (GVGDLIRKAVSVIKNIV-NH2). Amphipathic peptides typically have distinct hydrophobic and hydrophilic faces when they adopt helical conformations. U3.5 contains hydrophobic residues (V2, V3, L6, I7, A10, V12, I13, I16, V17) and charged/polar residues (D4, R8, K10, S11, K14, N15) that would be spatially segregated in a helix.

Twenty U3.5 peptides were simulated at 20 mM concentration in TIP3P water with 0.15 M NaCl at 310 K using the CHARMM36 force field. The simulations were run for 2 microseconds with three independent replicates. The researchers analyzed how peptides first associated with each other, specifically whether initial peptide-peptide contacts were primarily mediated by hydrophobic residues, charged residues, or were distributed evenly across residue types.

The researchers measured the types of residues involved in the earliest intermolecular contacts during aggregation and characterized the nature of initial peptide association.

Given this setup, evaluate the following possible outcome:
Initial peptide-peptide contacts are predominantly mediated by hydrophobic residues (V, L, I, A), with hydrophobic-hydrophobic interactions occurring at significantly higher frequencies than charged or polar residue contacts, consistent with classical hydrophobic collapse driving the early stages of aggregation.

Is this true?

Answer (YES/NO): YES